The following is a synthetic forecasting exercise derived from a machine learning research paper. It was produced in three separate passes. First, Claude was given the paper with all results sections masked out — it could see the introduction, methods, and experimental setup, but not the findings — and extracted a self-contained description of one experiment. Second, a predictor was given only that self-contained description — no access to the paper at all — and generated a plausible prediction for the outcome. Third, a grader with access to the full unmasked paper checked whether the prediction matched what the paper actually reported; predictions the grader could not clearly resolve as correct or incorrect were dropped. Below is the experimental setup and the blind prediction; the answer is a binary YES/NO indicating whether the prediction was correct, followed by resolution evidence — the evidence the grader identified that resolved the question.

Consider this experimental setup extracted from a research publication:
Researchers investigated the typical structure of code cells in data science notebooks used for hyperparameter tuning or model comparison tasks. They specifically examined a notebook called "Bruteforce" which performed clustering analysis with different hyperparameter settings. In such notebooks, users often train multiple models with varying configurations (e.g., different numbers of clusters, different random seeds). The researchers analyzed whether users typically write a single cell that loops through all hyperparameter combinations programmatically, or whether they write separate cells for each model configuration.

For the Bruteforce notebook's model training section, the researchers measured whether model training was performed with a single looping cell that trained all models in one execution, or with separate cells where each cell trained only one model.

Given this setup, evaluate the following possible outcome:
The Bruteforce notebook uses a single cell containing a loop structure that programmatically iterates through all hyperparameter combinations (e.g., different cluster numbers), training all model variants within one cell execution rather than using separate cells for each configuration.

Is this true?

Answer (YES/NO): NO